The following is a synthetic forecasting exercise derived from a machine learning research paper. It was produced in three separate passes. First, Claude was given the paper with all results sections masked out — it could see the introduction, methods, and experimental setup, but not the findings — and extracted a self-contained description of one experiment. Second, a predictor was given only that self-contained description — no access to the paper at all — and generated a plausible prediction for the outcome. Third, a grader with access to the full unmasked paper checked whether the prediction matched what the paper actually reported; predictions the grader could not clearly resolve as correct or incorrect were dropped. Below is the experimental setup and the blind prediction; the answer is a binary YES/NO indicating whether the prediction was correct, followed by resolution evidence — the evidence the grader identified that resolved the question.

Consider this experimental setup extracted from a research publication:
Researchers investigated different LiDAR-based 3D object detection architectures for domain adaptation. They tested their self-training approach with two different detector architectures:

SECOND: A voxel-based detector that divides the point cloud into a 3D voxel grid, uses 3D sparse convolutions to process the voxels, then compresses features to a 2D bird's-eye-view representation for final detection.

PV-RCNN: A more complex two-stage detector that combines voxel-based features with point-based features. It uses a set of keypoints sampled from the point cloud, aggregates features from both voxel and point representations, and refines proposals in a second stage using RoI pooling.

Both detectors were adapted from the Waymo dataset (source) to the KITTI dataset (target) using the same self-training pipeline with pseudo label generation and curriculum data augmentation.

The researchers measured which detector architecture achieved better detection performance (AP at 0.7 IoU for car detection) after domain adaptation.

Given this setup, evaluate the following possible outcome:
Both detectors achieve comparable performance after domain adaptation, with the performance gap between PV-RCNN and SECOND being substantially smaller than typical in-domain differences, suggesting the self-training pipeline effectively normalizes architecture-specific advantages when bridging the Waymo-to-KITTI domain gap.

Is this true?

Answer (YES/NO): YES